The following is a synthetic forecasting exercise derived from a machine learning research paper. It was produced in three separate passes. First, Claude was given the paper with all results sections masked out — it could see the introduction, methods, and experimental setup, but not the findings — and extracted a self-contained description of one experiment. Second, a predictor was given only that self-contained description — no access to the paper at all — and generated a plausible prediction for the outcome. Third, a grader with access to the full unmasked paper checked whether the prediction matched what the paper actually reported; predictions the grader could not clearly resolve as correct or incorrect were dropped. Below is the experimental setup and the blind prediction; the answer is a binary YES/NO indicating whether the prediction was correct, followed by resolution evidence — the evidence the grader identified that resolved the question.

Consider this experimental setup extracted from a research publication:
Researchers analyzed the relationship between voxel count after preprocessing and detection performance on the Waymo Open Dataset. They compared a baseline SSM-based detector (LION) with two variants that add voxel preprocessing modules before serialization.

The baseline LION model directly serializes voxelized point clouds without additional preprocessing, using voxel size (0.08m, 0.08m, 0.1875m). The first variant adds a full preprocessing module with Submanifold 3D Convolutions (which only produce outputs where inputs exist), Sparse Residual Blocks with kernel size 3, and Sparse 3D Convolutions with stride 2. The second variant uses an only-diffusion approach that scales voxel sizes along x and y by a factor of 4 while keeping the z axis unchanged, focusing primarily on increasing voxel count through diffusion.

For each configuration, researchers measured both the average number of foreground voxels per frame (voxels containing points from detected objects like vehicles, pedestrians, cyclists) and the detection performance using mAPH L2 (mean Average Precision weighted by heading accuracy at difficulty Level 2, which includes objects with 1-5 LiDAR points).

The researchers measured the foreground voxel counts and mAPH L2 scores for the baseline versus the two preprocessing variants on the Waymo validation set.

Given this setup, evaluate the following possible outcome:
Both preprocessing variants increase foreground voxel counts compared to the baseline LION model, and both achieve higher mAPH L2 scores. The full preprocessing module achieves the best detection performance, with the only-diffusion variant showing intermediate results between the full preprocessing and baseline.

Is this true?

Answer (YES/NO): NO